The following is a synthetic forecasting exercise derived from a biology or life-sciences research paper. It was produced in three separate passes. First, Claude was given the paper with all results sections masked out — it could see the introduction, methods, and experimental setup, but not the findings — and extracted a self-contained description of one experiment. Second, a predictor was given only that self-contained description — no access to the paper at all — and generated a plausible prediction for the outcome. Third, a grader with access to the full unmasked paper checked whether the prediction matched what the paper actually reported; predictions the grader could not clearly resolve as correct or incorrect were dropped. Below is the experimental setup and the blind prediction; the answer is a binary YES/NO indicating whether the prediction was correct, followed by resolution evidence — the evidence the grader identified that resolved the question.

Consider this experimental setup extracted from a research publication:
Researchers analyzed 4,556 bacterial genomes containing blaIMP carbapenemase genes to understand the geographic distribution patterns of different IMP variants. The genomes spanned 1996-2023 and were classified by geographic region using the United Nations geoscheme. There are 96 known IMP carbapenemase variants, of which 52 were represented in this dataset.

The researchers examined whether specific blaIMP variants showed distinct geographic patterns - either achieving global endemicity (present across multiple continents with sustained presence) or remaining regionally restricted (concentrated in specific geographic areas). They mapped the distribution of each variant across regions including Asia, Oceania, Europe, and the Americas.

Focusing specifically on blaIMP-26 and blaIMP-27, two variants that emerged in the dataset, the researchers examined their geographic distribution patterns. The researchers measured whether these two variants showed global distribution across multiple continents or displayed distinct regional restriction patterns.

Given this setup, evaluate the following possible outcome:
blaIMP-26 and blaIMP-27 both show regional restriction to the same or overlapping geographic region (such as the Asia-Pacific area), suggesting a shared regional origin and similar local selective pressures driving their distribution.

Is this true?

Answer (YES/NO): NO